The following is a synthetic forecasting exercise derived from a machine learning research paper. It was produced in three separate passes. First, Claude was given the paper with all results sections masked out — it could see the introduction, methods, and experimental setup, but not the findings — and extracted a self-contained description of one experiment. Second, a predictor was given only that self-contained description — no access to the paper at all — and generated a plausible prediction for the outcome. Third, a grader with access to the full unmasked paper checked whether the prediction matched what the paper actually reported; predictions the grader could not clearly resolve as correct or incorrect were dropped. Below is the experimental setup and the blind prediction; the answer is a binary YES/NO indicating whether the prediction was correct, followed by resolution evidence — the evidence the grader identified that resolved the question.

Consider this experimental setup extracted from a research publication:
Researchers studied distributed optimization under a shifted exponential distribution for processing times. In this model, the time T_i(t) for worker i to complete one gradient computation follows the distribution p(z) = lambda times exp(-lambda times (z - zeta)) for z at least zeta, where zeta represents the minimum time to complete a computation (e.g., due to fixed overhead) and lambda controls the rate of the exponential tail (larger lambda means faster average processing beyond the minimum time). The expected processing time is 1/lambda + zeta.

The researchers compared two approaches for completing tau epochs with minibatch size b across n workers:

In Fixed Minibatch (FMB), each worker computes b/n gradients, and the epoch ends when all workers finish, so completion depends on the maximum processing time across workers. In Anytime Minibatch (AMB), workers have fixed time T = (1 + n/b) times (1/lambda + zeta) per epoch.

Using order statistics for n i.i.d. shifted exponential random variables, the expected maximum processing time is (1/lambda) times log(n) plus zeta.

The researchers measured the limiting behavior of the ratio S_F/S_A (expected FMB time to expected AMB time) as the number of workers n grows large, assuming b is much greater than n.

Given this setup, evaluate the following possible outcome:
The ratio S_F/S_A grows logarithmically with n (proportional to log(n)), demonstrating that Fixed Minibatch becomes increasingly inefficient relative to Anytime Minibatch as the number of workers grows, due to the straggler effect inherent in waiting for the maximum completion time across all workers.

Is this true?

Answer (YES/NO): YES